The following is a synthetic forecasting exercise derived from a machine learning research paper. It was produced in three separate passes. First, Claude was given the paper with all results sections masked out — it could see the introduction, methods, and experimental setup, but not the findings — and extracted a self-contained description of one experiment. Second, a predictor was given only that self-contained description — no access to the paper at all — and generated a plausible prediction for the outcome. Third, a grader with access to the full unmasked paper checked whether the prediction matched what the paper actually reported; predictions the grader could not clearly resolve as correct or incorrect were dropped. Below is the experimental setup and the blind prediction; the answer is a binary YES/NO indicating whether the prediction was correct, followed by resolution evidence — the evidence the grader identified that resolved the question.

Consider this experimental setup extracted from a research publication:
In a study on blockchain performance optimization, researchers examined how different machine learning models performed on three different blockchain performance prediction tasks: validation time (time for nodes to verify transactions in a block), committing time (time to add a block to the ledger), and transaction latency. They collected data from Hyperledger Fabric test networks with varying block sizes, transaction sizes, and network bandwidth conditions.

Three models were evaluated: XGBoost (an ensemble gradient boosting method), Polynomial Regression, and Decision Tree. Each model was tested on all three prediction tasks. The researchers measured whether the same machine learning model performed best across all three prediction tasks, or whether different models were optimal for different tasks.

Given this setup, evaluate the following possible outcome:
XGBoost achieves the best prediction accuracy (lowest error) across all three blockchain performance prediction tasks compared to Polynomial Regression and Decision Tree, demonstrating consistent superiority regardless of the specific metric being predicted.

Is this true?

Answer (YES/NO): NO